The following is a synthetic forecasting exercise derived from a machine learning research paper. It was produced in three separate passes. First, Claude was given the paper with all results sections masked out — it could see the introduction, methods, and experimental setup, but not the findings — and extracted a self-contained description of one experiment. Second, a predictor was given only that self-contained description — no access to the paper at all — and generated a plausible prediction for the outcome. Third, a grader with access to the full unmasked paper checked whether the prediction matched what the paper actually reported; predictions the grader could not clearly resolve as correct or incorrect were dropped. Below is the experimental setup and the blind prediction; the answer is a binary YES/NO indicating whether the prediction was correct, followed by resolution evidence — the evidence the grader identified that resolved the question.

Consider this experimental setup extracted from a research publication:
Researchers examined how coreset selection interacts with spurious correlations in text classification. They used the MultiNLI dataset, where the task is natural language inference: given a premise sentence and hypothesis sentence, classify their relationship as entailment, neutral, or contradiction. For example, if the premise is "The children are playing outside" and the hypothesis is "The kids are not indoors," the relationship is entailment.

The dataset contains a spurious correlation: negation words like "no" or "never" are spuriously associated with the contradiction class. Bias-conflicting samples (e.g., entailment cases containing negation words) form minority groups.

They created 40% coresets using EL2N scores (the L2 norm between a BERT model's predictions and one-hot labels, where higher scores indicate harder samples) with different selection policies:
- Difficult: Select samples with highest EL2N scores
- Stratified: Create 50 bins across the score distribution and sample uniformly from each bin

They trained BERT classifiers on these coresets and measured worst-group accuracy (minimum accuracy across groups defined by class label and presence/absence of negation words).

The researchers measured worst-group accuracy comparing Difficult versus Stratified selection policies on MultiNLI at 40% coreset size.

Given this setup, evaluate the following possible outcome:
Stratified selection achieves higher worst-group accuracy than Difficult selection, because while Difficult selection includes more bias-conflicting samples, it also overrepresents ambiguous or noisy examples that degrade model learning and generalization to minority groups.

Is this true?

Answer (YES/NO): YES